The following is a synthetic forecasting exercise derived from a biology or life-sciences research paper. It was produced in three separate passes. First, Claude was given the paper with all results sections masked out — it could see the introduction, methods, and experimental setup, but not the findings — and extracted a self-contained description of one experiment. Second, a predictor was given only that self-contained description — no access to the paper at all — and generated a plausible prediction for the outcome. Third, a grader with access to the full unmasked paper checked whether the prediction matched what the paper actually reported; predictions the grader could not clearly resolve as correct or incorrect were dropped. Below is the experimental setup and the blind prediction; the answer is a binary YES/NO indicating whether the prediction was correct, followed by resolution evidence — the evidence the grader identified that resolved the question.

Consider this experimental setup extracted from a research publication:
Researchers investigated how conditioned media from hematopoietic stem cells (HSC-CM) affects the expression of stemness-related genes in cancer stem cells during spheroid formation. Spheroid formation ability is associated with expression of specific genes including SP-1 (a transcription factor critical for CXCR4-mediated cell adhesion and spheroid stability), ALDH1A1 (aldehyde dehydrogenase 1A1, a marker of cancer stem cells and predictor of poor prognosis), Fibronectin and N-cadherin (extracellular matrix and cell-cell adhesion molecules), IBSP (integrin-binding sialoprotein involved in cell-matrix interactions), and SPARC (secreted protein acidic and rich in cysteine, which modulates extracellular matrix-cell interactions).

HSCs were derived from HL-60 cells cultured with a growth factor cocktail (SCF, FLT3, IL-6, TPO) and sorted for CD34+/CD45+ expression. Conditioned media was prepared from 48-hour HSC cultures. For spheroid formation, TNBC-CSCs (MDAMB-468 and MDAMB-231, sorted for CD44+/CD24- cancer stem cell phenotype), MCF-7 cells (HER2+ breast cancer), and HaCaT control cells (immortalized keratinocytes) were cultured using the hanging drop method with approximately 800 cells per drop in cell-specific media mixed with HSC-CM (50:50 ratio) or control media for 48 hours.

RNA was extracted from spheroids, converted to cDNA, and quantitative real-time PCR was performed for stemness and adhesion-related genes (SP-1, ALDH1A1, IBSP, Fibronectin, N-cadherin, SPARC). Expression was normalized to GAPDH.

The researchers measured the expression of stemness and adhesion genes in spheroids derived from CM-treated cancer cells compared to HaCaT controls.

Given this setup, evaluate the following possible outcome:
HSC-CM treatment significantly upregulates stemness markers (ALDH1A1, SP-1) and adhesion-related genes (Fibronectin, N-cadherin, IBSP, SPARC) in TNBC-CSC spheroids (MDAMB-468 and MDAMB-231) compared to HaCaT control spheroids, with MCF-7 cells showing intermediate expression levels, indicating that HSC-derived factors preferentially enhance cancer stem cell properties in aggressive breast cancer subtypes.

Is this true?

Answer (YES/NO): NO